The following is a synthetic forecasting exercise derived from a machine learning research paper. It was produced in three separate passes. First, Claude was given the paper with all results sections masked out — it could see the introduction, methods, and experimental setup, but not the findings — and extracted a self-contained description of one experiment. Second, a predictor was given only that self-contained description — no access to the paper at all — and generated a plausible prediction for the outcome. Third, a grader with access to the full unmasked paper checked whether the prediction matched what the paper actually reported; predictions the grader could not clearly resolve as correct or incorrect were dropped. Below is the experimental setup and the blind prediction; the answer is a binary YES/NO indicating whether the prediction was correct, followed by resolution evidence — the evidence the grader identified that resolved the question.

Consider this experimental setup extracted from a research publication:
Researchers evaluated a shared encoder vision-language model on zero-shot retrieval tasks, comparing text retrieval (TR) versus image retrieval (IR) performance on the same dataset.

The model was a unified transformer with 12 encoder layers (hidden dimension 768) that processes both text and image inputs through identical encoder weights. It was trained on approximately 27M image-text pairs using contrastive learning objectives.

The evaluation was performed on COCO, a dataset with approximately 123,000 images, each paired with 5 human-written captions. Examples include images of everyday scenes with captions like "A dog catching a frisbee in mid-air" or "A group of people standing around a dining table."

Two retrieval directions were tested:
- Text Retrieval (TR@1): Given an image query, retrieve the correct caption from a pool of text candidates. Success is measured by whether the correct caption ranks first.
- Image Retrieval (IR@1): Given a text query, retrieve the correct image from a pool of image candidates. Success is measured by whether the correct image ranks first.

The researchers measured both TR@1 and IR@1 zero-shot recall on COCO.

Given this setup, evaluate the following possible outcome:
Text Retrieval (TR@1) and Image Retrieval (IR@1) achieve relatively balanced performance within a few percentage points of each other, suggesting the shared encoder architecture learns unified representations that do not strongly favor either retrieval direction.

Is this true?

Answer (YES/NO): NO